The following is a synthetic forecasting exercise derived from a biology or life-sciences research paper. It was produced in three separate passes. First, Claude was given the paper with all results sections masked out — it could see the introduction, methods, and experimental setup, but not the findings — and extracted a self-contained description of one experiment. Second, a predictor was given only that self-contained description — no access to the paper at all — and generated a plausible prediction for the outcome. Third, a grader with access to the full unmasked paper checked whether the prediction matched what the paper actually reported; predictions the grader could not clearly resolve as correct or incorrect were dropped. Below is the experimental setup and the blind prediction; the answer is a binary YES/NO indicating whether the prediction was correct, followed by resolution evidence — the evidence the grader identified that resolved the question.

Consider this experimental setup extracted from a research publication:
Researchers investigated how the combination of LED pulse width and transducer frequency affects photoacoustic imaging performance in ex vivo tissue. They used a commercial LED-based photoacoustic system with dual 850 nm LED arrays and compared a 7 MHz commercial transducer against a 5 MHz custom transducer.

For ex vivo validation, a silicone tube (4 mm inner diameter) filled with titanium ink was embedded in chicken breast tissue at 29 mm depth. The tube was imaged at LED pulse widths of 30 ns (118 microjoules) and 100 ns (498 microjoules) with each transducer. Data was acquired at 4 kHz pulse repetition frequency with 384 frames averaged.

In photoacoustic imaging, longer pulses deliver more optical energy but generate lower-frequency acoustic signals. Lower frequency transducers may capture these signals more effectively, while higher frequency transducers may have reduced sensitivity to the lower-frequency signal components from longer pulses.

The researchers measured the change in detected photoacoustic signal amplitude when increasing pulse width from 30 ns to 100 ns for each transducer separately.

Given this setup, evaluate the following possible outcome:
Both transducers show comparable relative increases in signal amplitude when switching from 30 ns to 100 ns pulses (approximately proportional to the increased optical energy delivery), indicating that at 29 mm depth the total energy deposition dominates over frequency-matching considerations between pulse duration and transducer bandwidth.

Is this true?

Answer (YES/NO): NO